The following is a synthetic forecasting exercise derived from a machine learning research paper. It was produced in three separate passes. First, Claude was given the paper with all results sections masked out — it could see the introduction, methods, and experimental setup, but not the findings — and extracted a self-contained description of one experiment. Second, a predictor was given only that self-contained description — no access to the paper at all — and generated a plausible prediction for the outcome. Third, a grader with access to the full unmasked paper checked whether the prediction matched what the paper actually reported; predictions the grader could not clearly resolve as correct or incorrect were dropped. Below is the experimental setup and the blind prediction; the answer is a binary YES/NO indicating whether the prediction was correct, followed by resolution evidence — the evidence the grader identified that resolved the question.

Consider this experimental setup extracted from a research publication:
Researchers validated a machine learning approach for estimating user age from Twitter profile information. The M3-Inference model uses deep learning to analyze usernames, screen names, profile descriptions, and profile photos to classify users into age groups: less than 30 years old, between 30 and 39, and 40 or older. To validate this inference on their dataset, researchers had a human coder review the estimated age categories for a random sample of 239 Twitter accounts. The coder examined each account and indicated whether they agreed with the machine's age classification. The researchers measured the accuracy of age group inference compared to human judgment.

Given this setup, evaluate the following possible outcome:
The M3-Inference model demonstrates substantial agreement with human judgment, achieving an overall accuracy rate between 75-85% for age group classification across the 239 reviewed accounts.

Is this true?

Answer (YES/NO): NO